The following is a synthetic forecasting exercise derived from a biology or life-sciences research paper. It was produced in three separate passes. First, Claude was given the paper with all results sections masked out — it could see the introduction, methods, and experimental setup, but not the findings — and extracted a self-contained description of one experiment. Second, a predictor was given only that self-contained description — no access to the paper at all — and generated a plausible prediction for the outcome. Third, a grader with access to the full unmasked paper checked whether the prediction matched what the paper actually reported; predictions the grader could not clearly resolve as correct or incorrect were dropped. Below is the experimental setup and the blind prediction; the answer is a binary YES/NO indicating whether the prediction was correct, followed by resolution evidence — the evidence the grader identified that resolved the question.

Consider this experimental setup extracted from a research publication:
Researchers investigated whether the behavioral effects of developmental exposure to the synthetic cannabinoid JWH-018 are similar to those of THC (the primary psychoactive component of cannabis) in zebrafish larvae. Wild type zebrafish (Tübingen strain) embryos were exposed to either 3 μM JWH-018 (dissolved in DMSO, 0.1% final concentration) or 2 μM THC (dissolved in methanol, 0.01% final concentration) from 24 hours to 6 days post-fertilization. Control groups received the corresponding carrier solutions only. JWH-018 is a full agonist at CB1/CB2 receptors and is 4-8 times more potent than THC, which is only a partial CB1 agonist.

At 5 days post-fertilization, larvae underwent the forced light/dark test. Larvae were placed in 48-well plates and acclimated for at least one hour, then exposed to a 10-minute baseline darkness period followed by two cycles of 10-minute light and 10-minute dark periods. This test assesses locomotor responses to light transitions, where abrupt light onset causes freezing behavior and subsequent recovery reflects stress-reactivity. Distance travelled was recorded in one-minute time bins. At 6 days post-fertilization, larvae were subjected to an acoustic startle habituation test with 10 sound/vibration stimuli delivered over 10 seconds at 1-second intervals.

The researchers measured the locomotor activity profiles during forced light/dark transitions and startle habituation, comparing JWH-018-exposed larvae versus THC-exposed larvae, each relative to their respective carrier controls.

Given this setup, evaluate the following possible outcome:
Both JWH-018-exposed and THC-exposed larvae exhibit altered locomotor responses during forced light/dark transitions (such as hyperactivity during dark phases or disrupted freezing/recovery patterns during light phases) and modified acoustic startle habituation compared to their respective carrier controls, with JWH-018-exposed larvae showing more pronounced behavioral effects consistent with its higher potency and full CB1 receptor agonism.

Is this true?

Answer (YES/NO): NO